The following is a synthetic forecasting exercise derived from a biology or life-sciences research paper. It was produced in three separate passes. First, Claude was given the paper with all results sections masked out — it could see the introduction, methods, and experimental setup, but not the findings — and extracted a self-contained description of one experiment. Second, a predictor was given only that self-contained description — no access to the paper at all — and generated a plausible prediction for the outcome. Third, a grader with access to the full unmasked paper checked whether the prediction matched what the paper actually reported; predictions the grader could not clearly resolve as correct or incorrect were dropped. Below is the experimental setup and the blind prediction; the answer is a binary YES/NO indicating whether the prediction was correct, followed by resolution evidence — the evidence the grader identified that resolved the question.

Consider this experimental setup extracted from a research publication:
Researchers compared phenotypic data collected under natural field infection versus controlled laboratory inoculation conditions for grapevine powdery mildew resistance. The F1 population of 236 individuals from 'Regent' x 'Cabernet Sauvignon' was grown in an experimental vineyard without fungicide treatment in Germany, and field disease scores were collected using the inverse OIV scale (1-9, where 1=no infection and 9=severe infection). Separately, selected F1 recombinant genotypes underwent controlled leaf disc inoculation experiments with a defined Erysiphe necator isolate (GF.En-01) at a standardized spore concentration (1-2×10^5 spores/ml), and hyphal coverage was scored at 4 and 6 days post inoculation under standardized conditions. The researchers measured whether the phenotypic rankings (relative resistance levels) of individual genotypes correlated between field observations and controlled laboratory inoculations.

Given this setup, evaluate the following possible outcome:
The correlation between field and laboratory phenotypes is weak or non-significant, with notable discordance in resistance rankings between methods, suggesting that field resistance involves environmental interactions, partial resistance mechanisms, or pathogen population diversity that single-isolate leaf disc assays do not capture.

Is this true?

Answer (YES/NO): YES